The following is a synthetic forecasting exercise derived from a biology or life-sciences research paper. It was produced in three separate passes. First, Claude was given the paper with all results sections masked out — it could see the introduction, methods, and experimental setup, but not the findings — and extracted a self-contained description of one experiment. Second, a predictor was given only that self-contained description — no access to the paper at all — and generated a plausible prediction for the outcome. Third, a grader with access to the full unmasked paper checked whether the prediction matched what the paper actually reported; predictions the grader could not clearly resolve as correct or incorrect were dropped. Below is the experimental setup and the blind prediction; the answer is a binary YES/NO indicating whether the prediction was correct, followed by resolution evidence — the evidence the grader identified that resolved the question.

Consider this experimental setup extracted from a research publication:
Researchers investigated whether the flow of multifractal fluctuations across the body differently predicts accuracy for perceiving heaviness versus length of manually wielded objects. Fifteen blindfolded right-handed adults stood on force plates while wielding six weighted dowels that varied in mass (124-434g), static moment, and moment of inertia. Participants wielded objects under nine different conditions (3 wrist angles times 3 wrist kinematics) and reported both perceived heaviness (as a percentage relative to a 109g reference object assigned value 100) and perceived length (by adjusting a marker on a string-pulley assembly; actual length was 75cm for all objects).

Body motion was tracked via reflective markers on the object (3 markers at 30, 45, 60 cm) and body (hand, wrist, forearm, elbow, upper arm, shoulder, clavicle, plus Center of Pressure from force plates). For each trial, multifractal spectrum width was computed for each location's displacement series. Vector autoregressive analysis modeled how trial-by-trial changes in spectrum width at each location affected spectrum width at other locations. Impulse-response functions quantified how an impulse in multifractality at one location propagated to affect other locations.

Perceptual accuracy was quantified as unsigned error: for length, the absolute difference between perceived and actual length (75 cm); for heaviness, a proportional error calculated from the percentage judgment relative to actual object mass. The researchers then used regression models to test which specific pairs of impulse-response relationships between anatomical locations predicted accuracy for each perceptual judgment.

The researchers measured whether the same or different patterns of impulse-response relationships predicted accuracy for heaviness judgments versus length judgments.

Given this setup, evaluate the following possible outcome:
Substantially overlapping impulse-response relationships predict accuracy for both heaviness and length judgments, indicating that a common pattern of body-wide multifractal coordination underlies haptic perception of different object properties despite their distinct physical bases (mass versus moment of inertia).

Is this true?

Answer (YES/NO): NO